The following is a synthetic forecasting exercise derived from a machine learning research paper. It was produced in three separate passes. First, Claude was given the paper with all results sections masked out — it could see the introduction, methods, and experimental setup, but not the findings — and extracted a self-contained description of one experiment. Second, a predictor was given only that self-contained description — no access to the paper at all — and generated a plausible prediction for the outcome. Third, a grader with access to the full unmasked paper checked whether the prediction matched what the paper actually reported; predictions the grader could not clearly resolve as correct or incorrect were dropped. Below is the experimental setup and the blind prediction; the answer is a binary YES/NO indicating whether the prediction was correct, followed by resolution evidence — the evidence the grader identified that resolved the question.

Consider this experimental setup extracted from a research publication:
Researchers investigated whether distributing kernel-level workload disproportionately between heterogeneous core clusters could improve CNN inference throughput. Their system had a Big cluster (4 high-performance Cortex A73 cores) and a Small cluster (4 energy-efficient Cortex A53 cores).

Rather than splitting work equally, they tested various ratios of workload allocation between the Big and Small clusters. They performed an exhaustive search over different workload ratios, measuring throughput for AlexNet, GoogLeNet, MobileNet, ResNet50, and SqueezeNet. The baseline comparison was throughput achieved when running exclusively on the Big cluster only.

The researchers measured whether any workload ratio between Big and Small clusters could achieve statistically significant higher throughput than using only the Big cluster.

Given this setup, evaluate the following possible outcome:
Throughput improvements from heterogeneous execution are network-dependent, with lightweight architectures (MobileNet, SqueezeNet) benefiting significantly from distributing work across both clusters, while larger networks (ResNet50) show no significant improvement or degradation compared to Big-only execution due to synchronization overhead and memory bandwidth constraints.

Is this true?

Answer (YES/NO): NO